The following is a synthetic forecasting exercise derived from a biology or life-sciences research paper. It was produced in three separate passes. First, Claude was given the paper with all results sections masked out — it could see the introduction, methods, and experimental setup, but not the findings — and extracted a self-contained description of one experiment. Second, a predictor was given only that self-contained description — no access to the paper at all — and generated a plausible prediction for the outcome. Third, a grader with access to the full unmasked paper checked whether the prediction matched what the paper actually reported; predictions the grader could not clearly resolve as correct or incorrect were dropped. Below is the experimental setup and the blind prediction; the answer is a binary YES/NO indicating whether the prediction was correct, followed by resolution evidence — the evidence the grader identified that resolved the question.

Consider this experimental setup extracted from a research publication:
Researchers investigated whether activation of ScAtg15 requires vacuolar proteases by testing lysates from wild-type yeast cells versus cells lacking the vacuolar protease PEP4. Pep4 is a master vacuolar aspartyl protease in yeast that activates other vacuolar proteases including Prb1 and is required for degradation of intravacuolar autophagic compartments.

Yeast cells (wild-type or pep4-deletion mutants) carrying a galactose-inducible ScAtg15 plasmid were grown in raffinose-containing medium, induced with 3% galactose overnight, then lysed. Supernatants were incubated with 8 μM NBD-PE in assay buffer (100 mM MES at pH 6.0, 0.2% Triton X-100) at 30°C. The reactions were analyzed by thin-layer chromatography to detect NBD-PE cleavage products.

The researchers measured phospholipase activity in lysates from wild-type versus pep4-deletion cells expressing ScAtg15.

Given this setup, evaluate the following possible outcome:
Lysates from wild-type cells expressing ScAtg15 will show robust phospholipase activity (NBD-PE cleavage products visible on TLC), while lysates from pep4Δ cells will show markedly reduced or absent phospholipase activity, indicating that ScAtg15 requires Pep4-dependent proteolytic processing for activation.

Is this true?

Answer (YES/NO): YES